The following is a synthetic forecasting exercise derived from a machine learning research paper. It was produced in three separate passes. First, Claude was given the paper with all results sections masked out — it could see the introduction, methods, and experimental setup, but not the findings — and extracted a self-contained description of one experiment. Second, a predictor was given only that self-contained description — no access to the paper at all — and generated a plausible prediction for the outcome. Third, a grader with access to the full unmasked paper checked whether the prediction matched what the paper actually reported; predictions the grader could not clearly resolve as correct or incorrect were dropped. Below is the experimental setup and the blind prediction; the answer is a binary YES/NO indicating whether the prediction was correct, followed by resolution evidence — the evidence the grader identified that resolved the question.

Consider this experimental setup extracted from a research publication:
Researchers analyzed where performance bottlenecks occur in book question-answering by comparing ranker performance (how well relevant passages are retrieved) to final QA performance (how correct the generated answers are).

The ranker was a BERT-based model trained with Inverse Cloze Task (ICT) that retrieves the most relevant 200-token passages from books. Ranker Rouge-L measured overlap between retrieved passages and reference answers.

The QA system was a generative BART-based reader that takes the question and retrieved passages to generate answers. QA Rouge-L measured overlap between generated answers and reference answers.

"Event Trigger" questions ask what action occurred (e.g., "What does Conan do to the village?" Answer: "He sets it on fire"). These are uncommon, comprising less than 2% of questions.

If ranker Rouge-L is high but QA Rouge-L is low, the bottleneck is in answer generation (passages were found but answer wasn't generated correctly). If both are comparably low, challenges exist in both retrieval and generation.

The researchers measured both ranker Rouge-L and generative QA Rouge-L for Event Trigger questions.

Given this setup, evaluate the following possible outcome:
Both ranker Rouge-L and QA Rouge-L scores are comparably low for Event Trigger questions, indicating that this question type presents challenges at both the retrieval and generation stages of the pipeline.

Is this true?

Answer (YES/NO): NO